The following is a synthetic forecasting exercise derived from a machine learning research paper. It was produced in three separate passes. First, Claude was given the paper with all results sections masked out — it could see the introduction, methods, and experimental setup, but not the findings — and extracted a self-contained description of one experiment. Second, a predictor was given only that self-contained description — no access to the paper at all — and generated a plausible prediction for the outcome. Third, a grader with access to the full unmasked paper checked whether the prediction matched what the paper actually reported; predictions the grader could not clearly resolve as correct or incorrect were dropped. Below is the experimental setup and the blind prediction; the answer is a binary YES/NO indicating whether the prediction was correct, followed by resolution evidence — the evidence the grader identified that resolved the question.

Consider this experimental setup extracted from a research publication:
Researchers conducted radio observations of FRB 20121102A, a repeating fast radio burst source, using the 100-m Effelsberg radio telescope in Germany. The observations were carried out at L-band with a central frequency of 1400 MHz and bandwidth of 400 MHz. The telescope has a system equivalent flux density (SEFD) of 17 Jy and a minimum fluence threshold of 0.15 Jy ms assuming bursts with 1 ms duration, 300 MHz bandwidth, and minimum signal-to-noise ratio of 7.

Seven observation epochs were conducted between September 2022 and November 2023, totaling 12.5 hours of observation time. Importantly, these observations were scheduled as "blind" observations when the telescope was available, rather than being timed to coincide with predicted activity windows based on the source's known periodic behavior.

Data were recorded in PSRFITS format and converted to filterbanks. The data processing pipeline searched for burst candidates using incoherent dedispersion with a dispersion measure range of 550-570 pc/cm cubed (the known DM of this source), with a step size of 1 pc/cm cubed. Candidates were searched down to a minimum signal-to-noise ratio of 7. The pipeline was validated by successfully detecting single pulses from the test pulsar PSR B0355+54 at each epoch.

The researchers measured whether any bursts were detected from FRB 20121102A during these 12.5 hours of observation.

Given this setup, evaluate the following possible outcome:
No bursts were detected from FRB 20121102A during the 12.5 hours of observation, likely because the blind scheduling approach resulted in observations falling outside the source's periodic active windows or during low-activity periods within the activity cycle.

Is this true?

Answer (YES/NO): YES